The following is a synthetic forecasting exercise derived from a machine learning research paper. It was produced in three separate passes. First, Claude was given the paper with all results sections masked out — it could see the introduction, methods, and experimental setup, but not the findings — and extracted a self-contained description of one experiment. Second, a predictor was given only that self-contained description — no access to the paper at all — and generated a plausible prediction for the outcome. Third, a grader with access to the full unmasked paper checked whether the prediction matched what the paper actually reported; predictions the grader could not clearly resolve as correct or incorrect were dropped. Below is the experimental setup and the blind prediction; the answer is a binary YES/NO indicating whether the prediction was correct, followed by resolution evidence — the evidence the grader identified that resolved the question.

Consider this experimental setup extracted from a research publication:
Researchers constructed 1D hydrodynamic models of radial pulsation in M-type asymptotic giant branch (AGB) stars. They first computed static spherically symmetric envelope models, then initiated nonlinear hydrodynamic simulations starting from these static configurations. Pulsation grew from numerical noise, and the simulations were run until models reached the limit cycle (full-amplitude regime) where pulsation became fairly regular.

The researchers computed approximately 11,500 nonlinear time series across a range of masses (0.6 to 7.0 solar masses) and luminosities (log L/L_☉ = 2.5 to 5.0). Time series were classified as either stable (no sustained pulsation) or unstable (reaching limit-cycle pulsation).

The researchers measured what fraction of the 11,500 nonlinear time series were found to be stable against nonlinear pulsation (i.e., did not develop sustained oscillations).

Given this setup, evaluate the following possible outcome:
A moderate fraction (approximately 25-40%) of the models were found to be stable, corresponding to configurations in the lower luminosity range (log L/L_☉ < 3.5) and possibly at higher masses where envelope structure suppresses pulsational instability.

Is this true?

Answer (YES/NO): NO